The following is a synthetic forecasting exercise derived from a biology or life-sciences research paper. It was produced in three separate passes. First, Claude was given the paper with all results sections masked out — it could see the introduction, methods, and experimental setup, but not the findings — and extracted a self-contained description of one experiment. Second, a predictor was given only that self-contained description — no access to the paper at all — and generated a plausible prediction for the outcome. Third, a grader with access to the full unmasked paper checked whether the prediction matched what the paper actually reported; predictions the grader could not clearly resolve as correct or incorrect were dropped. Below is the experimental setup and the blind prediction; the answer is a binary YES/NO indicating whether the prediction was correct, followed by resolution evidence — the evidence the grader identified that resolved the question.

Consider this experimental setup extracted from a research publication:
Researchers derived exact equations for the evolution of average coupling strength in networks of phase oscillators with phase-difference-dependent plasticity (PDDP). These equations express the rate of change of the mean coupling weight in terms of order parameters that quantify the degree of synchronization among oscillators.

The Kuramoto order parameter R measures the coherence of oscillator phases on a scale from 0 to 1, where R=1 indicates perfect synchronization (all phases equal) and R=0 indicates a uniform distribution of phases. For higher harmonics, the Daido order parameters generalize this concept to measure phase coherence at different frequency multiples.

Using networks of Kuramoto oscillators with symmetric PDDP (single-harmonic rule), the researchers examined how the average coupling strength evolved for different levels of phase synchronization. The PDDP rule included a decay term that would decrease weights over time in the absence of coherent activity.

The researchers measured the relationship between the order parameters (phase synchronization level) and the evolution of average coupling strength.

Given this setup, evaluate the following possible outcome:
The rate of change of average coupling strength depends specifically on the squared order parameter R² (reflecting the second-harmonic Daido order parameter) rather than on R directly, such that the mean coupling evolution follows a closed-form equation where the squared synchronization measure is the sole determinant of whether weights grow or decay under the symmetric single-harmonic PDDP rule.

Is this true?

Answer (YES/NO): NO